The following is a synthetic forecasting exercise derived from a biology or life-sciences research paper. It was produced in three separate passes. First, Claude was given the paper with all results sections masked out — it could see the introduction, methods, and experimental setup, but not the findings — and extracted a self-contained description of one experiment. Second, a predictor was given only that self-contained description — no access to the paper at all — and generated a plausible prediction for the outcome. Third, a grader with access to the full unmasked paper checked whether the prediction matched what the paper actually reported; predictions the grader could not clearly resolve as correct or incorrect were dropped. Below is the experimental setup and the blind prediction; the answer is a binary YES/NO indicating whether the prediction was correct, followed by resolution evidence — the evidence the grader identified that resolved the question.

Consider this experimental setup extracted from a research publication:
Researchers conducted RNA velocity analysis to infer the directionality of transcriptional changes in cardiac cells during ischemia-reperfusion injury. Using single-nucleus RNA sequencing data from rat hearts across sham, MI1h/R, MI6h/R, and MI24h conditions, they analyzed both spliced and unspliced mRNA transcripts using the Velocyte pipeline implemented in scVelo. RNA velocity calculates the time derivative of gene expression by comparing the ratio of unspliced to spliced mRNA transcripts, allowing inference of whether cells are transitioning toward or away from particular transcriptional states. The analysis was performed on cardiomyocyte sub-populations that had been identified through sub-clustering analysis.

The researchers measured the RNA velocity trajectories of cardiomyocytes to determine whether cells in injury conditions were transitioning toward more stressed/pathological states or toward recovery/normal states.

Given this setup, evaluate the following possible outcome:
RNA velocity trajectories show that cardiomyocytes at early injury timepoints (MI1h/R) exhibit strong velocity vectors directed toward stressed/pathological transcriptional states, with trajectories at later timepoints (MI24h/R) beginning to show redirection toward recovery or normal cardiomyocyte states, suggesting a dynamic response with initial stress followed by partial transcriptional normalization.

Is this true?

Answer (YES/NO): NO